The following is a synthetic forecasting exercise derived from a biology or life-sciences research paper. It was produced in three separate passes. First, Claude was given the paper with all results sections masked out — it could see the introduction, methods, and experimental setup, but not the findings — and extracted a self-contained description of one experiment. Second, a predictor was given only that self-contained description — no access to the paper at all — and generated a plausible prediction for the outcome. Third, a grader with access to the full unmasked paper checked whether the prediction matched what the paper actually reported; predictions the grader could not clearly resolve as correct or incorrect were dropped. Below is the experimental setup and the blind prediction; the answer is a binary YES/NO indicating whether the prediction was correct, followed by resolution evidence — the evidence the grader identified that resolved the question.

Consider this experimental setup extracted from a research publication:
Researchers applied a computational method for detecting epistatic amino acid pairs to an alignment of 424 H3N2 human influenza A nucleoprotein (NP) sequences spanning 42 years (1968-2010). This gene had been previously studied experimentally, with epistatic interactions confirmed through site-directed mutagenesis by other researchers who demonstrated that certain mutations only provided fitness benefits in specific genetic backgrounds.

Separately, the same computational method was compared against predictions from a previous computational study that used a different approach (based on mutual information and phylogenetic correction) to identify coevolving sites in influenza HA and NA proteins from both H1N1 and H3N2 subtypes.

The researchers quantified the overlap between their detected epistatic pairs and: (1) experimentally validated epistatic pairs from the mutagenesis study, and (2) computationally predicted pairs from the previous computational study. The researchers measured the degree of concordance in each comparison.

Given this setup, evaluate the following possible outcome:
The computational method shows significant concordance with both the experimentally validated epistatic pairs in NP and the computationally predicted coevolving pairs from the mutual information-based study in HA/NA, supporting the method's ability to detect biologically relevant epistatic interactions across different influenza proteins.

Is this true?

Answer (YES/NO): NO